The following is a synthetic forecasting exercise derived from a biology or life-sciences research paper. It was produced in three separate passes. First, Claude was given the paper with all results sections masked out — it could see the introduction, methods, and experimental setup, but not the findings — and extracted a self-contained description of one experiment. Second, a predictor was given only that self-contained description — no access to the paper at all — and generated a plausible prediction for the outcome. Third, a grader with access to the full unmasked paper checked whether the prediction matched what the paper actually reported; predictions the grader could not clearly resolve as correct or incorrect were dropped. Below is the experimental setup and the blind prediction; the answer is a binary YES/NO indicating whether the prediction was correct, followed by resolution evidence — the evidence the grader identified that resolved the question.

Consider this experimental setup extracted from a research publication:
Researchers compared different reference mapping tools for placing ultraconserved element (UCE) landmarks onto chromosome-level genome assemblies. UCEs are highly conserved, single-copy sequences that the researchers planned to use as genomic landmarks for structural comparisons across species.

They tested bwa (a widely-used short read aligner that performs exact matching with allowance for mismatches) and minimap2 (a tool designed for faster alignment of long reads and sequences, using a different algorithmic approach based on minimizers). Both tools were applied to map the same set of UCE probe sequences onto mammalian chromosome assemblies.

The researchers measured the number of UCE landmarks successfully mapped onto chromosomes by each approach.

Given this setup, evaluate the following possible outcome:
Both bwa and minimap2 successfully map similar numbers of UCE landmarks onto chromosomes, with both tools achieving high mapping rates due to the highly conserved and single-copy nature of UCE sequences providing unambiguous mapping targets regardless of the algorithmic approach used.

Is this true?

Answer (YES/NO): NO